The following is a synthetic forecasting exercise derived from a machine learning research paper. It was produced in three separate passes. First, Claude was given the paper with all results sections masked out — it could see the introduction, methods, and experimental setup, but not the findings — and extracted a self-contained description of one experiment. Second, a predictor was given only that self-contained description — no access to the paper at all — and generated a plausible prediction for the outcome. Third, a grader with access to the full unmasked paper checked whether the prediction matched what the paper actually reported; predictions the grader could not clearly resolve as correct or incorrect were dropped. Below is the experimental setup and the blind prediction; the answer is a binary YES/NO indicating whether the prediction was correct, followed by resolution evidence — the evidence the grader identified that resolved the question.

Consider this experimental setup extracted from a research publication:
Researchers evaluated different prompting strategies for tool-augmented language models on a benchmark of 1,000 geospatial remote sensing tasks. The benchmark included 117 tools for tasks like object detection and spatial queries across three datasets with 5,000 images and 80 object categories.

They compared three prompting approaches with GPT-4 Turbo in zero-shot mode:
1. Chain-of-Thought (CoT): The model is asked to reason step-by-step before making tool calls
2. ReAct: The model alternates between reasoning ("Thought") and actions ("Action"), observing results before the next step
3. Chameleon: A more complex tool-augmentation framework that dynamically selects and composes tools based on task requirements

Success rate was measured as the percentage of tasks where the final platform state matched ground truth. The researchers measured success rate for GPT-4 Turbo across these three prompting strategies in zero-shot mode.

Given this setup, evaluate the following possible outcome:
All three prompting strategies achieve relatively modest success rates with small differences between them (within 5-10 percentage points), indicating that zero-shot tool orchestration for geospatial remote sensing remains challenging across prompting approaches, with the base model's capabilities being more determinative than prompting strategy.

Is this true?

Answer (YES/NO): YES